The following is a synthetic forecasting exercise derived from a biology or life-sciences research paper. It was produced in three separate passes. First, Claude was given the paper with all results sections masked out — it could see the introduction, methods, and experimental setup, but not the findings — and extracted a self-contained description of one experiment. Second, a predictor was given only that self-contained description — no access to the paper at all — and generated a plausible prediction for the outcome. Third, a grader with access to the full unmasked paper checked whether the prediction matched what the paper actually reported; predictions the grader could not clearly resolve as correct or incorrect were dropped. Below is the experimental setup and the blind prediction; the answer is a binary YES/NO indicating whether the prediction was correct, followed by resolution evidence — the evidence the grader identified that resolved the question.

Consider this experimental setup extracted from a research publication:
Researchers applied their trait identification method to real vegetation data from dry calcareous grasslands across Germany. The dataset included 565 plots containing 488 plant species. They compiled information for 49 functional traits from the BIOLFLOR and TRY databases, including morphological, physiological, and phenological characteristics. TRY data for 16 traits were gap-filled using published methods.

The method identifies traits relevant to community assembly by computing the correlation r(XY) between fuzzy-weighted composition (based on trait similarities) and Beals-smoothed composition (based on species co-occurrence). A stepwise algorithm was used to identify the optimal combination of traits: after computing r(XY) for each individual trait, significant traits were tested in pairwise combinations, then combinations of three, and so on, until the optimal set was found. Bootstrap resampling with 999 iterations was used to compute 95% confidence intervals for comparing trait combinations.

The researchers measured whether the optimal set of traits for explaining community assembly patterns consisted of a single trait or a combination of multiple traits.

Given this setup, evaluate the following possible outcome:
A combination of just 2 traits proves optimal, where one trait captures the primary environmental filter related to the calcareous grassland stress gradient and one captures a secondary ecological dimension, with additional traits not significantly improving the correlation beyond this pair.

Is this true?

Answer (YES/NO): NO